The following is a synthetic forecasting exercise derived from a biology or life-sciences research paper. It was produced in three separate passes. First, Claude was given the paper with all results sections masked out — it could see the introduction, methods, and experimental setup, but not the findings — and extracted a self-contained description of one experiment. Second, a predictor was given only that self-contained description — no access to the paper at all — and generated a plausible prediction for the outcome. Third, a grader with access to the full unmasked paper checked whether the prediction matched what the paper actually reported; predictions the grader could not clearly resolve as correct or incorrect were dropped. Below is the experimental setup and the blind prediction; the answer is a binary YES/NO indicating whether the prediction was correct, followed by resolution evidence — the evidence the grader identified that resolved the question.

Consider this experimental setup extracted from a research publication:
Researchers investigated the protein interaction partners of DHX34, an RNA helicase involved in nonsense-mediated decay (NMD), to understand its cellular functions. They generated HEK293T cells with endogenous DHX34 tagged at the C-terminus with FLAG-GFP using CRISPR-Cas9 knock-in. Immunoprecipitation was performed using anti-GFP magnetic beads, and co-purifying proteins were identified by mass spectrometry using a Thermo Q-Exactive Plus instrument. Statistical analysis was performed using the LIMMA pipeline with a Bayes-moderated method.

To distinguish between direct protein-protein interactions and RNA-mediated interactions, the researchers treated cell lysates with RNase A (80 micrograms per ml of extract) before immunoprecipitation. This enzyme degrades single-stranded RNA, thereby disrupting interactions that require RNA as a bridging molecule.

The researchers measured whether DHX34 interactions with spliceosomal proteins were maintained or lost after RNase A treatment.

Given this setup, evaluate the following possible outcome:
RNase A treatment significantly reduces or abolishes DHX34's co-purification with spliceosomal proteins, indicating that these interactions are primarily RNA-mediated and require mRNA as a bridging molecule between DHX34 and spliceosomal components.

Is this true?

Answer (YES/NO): NO